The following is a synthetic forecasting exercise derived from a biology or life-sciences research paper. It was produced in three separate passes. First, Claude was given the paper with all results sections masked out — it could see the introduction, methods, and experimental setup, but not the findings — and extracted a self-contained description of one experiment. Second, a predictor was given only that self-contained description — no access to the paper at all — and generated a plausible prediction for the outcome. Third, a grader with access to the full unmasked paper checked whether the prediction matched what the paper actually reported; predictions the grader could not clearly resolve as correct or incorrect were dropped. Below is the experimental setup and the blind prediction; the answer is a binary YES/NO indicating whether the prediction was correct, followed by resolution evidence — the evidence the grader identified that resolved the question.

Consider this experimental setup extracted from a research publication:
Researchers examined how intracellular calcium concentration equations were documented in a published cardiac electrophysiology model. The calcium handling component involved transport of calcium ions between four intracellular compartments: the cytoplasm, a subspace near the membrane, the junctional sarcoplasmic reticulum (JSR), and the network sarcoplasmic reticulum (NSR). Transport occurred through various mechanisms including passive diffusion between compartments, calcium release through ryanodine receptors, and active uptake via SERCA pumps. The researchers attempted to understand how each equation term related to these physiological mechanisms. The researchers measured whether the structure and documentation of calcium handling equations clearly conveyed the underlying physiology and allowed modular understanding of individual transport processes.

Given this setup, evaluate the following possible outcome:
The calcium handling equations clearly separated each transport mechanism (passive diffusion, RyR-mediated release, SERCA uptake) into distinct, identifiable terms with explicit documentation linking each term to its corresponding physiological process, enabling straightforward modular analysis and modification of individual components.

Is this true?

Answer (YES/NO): NO